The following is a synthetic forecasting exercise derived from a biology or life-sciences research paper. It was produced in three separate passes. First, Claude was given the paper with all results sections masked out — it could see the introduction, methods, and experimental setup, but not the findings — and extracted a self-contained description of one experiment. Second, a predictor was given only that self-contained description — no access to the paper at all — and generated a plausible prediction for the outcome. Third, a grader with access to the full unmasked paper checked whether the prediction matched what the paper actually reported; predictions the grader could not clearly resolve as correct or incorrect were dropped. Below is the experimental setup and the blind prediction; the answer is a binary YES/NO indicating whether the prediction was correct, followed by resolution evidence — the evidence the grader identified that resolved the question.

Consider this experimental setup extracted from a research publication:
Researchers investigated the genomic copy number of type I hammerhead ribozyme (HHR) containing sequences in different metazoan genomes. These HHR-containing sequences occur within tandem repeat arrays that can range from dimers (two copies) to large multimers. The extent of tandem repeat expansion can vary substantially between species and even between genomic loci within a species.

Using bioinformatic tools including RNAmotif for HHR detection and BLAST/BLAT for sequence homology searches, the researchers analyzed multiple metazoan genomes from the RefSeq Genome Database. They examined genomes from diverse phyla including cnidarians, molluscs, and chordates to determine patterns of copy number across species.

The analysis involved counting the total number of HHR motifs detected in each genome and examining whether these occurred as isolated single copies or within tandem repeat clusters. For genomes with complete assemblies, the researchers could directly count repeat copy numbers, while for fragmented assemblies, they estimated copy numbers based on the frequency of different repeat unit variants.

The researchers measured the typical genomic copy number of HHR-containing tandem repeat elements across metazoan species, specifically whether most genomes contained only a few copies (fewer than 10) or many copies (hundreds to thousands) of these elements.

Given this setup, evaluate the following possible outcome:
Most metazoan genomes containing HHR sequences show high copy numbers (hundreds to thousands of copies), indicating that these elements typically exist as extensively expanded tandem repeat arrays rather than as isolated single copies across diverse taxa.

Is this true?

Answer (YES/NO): YES